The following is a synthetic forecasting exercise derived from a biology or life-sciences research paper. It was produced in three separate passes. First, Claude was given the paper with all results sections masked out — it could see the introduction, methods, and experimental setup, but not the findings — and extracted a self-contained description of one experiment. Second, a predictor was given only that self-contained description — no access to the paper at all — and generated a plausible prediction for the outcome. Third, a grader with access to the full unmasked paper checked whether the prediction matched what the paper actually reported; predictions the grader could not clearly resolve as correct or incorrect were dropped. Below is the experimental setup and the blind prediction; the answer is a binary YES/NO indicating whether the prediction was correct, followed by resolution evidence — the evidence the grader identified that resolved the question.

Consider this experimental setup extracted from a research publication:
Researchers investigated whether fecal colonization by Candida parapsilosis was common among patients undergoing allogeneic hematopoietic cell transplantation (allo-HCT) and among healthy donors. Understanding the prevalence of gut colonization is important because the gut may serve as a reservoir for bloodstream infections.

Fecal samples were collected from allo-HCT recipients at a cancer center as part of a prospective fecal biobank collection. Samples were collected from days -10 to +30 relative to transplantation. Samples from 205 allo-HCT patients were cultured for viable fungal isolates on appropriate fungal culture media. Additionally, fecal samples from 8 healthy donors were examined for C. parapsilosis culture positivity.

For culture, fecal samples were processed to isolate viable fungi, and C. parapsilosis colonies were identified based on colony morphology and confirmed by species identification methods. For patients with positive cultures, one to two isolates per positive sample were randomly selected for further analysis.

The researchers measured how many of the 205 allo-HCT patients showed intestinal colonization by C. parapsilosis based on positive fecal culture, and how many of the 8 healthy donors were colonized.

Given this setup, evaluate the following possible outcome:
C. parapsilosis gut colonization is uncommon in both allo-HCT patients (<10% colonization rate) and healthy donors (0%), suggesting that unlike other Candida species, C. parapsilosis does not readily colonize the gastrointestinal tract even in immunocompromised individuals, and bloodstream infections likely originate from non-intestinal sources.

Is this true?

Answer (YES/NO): NO